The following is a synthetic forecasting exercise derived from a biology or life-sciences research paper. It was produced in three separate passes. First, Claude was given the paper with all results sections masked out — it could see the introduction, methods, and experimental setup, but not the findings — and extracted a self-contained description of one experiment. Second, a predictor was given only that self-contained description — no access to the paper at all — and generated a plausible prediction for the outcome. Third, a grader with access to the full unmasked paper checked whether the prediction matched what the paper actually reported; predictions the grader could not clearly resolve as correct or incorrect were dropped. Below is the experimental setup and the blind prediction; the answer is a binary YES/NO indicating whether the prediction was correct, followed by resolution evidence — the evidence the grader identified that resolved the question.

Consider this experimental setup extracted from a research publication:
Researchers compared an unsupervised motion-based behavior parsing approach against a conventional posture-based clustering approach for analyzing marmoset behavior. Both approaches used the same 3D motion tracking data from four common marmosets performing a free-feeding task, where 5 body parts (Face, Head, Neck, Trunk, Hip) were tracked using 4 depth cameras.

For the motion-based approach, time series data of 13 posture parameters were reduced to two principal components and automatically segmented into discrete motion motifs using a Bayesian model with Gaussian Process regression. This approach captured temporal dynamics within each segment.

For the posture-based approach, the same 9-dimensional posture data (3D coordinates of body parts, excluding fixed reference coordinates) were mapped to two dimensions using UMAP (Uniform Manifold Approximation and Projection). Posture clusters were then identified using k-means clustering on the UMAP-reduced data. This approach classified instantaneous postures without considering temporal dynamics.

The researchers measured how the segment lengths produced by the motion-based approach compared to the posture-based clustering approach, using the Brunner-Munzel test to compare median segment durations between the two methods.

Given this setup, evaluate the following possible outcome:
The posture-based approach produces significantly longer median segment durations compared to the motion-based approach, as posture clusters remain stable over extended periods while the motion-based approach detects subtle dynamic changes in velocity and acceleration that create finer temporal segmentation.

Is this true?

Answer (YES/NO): NO